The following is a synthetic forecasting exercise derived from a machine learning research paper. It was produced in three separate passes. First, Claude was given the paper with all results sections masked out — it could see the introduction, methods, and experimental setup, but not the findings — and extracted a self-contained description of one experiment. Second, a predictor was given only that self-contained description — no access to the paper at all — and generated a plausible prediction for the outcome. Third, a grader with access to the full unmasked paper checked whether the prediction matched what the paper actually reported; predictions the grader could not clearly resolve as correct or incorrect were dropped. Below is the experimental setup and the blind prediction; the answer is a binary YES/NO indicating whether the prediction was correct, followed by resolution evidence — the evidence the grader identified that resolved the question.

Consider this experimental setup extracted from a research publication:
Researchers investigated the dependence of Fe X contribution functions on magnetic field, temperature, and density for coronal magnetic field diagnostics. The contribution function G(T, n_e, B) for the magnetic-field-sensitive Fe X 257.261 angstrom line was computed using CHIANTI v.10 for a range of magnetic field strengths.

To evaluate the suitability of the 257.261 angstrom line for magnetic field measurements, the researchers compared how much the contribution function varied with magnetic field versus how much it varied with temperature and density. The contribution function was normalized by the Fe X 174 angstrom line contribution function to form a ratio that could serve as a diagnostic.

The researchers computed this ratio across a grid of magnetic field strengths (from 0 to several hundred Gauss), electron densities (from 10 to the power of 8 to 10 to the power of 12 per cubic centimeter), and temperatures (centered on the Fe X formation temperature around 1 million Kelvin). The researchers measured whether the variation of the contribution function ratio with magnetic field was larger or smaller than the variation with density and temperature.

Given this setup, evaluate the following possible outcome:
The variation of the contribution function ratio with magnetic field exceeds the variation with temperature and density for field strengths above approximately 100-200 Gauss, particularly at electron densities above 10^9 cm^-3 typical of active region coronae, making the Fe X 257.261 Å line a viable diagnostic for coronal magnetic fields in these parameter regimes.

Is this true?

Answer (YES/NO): NO